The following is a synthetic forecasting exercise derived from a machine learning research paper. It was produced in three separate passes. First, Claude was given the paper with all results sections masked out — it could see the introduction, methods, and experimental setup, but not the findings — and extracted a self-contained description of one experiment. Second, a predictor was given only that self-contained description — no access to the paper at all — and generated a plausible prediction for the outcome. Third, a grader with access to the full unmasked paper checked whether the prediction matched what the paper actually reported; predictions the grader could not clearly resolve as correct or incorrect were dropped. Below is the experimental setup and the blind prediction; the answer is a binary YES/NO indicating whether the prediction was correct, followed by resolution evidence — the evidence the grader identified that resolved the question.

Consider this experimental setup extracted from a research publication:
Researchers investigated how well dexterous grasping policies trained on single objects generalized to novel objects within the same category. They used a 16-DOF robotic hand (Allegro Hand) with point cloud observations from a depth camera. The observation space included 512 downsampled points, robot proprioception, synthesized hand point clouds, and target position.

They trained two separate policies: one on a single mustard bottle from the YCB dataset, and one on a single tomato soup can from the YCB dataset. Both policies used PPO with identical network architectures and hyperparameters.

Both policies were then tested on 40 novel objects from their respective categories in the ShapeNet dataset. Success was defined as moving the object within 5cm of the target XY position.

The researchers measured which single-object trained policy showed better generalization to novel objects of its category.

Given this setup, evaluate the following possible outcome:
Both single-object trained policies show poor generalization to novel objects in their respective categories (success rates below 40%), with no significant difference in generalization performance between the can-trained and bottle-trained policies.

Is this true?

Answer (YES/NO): NO